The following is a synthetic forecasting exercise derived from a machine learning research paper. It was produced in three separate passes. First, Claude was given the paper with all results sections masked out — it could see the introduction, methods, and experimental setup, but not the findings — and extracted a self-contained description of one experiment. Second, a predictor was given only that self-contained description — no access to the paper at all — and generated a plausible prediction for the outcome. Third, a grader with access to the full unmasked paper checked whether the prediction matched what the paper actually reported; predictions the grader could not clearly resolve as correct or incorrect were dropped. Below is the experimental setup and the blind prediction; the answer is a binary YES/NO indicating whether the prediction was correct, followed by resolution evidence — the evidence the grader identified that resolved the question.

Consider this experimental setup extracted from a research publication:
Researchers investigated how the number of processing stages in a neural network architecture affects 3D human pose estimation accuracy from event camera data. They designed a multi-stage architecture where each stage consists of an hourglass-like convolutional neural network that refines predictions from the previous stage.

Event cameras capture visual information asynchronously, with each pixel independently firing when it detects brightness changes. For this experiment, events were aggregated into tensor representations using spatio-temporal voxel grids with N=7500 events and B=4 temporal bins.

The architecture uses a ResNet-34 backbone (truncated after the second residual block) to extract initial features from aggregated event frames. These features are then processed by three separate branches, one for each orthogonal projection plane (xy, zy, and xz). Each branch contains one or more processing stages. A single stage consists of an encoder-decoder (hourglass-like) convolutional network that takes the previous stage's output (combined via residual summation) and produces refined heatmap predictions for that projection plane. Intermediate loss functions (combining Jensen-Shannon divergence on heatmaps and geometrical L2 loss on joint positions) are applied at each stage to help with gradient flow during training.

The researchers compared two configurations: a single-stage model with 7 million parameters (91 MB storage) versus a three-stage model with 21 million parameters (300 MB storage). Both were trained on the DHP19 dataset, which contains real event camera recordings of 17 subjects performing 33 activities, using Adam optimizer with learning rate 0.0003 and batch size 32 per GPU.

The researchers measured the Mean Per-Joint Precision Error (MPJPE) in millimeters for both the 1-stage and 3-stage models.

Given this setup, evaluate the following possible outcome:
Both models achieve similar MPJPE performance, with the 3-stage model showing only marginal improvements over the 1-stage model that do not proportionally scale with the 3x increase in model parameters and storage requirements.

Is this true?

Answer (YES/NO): NO